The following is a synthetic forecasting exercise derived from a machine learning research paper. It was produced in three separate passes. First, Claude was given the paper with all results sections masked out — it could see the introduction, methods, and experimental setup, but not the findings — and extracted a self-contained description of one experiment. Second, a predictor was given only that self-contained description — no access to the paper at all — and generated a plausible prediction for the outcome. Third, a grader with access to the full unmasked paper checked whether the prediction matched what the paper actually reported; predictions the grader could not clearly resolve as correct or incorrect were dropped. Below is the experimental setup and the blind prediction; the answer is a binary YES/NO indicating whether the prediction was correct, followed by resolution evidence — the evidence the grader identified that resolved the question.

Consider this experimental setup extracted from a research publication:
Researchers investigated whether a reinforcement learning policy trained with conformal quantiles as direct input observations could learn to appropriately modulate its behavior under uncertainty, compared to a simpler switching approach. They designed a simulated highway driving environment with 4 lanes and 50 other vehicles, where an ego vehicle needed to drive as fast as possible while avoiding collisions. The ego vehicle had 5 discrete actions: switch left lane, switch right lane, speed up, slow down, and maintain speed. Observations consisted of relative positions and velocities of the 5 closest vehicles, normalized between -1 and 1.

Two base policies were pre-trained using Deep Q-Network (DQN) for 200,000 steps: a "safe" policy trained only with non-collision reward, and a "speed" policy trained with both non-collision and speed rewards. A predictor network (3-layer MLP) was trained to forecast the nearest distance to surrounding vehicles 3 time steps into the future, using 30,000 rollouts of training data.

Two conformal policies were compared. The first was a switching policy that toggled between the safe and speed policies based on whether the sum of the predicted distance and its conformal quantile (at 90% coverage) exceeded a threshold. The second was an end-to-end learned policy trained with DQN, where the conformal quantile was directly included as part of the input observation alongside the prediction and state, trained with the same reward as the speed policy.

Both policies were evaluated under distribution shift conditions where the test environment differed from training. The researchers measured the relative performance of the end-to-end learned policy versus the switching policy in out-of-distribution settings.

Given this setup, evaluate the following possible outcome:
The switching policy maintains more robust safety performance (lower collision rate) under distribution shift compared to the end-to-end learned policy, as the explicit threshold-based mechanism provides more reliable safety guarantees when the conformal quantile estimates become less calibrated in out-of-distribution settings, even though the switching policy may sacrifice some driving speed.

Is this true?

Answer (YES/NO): YES